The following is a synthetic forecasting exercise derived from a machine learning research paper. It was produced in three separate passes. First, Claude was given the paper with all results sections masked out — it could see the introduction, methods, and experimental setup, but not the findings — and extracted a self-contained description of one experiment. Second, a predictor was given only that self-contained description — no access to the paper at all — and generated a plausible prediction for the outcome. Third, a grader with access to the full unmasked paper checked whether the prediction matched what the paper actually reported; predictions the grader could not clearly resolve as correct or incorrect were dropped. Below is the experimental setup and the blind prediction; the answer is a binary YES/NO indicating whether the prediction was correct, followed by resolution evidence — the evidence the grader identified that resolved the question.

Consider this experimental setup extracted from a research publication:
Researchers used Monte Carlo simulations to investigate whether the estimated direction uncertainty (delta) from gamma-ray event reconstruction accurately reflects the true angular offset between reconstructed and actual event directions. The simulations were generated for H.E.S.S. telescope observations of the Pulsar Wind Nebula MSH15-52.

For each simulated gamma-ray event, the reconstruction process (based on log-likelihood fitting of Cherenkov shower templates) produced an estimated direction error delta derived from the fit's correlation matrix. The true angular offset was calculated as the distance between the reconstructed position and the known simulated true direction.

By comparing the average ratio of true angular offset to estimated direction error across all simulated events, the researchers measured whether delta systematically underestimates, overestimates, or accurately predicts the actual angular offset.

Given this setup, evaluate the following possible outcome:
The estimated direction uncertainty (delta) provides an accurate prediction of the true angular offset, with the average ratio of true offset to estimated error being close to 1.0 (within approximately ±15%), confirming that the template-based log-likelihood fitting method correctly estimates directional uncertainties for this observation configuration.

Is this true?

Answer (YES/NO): NO